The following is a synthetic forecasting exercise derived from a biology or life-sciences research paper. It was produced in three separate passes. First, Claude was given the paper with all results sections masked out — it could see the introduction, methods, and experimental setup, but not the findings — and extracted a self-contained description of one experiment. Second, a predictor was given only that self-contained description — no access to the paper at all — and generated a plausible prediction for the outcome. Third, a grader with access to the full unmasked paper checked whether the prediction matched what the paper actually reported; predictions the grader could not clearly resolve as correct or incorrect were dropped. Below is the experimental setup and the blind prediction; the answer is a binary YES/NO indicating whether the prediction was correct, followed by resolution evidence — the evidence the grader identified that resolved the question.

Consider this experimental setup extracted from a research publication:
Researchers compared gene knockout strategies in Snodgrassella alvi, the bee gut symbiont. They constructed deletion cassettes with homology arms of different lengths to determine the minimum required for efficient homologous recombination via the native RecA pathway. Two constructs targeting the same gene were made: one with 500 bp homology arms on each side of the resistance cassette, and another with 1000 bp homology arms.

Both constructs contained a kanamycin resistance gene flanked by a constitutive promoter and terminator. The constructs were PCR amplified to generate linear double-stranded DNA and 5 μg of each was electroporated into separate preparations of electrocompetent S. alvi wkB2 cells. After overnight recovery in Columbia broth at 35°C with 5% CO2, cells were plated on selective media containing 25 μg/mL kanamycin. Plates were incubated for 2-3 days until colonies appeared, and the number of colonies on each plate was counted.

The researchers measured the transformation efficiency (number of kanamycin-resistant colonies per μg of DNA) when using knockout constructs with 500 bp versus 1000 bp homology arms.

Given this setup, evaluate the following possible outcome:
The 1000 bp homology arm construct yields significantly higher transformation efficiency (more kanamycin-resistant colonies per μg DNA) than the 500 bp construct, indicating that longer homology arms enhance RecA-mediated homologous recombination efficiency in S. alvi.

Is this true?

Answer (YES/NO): YES